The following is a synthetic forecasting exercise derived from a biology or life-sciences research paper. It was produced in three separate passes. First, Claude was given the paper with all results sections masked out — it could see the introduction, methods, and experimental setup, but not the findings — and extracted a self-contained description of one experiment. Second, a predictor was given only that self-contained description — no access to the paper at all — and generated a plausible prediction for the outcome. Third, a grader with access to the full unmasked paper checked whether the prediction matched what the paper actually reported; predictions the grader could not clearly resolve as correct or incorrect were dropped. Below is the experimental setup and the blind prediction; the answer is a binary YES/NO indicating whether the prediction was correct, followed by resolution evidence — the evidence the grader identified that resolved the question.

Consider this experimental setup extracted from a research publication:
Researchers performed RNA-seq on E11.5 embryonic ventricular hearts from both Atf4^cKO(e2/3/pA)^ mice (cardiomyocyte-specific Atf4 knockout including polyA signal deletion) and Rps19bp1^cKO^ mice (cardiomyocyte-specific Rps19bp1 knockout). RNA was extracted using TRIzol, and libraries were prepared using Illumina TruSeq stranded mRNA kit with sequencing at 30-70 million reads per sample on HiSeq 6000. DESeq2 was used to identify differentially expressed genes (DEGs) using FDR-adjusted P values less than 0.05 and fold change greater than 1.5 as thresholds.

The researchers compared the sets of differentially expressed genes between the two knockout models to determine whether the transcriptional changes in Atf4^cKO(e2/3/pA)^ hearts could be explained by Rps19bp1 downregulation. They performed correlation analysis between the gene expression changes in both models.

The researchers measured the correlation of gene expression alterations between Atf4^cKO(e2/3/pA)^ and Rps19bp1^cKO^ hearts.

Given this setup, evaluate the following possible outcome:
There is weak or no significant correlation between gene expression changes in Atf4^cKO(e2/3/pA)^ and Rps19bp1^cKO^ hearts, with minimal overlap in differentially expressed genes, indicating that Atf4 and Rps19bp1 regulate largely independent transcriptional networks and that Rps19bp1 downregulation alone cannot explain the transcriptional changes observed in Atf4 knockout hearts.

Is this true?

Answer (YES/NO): NO